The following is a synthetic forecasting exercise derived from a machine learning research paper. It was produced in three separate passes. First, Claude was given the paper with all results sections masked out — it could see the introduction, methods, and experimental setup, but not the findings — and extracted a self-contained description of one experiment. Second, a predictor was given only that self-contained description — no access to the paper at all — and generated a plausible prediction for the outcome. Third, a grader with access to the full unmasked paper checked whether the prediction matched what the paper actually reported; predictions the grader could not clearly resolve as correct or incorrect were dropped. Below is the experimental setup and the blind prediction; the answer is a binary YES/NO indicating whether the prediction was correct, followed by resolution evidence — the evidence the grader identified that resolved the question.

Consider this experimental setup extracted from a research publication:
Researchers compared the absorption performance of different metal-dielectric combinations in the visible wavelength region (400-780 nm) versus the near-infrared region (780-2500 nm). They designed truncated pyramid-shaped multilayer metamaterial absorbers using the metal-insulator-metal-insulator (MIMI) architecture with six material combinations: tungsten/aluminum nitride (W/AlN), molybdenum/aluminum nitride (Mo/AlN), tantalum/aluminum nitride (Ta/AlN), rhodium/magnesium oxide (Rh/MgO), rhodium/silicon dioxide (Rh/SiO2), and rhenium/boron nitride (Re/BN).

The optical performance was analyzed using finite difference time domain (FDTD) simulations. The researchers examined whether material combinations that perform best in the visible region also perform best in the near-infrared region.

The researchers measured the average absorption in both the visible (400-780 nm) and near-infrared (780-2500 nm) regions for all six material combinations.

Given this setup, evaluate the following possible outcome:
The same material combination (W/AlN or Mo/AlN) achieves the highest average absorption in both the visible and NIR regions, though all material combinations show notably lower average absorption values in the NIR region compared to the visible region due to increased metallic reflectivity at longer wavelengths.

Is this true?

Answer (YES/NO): NO